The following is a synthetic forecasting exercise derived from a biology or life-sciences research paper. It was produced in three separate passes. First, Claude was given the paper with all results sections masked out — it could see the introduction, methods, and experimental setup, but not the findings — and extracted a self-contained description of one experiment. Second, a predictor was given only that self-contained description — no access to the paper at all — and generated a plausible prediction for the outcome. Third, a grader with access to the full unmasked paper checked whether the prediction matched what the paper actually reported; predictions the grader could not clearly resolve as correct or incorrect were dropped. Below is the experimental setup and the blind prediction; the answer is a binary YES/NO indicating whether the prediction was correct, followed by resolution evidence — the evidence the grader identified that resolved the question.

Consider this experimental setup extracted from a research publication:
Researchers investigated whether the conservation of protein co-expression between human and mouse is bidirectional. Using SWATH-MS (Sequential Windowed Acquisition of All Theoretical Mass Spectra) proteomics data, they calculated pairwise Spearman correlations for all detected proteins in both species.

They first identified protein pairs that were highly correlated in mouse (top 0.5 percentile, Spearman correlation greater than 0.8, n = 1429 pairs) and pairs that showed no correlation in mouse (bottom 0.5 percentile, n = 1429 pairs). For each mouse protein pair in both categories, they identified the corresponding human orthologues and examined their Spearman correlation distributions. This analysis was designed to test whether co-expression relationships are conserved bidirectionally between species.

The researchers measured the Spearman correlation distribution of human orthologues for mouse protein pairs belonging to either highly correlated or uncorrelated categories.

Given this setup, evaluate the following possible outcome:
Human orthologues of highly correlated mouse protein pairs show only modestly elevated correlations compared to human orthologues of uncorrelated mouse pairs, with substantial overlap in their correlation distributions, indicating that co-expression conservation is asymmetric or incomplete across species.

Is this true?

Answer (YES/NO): NO